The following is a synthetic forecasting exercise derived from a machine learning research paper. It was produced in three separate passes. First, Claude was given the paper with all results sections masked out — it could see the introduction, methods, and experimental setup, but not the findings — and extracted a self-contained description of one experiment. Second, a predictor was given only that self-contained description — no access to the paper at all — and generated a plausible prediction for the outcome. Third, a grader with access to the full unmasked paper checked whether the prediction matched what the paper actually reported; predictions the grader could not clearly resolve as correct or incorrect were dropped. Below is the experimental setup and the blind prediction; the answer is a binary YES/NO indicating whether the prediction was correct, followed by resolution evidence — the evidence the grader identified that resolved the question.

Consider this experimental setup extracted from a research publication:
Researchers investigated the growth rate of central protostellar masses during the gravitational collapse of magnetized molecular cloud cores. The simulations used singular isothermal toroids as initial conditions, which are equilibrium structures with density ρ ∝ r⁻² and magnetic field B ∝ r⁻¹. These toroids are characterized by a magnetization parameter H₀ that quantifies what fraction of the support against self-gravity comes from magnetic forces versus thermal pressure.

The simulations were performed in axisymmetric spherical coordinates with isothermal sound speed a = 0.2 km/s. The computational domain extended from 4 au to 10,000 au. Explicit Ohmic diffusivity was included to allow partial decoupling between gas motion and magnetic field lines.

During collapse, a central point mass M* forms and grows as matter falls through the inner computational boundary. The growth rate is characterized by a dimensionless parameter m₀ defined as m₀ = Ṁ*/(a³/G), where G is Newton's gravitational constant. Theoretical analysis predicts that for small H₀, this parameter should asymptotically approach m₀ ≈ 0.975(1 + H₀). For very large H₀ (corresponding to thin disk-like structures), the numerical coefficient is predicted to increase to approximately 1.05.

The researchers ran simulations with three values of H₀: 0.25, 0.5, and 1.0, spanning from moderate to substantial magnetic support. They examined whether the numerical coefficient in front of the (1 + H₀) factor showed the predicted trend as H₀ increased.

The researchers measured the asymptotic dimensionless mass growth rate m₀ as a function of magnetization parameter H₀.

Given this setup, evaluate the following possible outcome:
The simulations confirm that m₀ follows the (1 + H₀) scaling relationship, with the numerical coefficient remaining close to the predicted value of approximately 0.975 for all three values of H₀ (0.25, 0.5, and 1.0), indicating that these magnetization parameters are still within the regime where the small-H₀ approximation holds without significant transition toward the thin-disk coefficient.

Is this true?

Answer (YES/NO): NO